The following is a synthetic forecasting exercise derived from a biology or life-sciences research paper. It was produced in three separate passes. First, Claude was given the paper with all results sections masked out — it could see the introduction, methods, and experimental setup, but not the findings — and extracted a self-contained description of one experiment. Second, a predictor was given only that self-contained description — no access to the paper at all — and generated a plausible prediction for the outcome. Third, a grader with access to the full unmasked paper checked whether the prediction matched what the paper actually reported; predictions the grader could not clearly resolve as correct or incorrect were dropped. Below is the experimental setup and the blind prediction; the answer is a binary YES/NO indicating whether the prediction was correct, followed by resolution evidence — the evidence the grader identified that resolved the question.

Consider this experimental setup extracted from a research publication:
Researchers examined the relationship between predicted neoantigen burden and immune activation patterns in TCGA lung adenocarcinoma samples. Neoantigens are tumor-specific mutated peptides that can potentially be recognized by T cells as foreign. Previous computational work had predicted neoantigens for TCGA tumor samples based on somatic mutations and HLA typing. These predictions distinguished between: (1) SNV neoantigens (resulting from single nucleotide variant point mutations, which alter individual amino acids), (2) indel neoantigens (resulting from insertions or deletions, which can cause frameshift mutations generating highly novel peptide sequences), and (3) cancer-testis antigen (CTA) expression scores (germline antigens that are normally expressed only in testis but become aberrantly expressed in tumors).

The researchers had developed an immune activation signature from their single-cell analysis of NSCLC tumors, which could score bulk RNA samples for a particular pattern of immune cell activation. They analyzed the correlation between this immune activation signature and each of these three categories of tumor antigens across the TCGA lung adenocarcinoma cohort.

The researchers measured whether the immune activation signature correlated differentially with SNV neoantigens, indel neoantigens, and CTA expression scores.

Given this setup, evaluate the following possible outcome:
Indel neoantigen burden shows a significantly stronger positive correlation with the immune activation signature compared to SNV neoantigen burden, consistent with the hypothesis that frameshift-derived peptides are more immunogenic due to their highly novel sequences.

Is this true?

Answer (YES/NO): NO